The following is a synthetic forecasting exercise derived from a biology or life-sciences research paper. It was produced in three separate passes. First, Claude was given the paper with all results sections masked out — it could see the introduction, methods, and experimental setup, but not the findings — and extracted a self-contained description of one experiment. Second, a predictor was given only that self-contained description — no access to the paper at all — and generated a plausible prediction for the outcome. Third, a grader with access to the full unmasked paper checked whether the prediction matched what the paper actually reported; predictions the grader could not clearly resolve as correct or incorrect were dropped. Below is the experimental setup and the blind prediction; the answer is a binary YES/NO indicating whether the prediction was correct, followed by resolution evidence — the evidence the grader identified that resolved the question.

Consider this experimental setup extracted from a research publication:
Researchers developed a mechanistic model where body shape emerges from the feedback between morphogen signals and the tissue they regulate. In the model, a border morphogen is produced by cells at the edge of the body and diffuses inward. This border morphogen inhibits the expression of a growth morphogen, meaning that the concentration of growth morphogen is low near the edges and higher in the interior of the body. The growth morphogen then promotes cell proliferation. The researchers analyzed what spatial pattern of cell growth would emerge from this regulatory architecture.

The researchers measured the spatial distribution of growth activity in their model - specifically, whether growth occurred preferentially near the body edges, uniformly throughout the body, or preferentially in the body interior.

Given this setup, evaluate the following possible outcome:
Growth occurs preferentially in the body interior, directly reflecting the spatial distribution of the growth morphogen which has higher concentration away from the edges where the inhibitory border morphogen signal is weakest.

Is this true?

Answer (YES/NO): NO